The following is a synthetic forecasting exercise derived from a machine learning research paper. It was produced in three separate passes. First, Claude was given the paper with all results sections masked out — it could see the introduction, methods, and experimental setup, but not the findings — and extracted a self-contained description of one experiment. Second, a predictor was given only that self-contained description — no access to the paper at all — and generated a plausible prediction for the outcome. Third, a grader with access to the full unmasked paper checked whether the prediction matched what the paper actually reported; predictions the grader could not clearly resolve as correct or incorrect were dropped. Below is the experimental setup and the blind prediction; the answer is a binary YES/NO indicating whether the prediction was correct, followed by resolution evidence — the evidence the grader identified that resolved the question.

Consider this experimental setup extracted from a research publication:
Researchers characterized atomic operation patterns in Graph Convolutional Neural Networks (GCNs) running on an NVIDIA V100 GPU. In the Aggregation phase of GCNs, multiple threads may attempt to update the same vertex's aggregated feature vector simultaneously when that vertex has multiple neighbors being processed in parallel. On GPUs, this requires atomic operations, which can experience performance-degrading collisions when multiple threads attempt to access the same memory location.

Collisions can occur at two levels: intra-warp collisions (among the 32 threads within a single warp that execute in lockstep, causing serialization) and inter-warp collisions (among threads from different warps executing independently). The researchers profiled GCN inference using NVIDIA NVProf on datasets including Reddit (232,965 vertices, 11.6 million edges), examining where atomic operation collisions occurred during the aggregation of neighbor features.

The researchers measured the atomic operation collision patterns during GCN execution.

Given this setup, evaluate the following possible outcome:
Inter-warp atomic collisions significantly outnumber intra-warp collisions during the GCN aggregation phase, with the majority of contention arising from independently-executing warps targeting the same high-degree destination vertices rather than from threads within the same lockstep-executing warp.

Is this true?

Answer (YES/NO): YES